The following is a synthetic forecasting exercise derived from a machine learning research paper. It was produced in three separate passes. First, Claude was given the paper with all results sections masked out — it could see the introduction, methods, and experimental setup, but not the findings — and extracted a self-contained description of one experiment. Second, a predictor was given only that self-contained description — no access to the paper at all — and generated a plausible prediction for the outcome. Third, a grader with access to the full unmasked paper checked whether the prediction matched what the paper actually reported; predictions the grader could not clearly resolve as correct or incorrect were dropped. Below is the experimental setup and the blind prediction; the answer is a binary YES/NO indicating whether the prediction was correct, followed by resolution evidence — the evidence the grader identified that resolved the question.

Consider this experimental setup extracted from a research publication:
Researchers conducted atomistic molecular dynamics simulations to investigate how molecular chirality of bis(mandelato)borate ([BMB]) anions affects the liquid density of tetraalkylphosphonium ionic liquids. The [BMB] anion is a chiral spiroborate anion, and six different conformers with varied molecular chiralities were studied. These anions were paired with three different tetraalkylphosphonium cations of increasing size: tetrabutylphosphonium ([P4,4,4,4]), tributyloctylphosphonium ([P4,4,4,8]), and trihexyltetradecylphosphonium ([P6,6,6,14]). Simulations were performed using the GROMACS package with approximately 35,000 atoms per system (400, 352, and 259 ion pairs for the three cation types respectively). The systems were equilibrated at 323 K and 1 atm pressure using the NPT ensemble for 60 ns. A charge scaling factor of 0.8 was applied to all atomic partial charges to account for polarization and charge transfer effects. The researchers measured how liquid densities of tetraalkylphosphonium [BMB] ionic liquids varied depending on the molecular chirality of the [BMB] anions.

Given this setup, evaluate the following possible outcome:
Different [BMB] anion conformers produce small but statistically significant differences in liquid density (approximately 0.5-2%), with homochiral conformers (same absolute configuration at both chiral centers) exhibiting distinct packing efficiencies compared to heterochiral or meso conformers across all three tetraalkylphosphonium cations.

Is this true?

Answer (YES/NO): NO